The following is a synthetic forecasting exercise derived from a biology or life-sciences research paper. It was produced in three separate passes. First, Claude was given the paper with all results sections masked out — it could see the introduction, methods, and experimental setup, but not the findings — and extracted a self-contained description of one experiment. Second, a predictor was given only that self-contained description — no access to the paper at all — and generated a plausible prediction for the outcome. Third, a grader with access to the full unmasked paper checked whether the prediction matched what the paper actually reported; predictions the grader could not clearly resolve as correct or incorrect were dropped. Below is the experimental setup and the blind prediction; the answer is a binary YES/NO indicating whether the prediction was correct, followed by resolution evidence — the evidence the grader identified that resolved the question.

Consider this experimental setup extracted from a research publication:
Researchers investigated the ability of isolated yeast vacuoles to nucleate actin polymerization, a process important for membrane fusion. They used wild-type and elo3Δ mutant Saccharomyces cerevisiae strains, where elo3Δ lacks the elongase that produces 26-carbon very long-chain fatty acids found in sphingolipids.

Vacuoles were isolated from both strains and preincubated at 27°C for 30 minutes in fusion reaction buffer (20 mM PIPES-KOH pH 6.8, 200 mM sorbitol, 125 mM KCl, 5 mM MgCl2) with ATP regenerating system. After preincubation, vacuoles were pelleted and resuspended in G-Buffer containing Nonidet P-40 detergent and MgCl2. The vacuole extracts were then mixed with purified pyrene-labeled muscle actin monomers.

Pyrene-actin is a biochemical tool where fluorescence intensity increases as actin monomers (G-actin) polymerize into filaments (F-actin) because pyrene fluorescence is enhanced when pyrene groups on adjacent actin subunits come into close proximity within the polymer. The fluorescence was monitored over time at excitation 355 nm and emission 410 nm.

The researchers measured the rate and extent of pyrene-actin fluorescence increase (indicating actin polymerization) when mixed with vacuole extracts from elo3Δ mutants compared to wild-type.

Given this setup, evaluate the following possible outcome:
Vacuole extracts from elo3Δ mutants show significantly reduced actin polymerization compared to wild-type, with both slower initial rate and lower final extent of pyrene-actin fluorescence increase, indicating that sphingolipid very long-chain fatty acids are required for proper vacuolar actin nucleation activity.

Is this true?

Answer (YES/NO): NO